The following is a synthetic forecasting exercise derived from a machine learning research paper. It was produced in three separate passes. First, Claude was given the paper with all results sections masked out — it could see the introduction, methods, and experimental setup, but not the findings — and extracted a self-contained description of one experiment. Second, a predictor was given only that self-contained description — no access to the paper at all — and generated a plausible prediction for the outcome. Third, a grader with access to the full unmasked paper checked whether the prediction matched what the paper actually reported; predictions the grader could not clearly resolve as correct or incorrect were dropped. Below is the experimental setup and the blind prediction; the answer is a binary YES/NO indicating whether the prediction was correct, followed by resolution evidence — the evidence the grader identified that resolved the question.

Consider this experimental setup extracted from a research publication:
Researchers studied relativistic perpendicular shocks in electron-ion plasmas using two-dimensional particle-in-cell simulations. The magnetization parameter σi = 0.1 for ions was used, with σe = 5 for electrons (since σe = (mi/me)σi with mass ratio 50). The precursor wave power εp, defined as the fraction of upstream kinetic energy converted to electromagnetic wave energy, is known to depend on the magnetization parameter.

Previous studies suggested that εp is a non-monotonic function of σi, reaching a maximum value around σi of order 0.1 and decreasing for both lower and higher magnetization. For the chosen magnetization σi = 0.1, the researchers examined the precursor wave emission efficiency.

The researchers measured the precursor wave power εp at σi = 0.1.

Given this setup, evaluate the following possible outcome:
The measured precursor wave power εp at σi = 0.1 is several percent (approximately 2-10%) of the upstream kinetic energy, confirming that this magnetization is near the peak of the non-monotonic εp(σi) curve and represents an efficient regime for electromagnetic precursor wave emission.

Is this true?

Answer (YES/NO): NO